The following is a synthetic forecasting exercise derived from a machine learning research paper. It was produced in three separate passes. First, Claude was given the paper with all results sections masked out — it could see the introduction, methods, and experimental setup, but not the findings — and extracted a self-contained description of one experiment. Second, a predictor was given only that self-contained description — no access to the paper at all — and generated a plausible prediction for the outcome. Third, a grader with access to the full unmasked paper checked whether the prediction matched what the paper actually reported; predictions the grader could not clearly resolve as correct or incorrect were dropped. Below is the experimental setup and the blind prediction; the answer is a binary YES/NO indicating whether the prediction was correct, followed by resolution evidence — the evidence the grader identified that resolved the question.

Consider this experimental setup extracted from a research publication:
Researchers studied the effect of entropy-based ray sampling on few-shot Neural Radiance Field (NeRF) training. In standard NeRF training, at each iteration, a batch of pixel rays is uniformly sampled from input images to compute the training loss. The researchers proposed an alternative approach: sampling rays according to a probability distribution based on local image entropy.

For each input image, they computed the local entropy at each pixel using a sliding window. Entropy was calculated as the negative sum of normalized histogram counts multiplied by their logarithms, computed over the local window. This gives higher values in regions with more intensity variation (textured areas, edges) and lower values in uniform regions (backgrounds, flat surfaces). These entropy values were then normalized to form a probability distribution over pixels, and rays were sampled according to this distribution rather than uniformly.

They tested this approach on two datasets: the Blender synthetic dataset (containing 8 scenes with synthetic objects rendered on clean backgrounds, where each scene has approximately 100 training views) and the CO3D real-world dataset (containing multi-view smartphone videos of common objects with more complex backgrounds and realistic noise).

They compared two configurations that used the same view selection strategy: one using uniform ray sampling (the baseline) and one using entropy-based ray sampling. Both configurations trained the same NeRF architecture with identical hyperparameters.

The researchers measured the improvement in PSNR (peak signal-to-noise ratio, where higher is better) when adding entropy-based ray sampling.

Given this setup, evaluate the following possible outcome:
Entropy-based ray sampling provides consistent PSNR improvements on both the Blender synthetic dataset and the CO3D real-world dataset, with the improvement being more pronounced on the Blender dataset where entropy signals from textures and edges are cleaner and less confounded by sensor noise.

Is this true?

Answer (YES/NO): NO